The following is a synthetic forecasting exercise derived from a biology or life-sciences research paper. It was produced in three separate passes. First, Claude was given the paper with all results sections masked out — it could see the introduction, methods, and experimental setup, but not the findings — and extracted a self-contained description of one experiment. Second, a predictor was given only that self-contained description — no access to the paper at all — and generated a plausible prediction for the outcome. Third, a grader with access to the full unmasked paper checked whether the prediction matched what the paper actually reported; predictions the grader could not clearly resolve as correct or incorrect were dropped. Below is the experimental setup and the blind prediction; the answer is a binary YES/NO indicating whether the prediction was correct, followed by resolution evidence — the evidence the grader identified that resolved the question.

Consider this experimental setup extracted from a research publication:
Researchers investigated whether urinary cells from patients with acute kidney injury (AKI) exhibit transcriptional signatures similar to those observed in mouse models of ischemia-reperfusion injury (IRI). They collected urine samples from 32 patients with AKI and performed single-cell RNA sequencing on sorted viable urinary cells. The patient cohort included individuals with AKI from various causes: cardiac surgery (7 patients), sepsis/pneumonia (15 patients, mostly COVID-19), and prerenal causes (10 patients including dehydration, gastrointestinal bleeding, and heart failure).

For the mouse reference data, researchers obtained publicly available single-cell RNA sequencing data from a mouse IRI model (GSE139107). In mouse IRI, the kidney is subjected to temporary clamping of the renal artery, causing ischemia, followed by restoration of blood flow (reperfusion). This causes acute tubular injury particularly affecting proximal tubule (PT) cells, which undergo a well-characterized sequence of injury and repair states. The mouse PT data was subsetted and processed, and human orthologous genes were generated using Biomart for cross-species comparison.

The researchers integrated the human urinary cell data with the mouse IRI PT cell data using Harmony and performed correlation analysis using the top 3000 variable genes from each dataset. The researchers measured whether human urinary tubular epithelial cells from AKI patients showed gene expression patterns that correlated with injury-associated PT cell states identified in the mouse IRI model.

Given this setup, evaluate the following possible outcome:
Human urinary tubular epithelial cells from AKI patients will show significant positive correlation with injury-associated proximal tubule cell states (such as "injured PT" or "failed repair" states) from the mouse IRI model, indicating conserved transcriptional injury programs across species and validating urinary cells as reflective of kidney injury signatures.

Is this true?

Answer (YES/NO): YES